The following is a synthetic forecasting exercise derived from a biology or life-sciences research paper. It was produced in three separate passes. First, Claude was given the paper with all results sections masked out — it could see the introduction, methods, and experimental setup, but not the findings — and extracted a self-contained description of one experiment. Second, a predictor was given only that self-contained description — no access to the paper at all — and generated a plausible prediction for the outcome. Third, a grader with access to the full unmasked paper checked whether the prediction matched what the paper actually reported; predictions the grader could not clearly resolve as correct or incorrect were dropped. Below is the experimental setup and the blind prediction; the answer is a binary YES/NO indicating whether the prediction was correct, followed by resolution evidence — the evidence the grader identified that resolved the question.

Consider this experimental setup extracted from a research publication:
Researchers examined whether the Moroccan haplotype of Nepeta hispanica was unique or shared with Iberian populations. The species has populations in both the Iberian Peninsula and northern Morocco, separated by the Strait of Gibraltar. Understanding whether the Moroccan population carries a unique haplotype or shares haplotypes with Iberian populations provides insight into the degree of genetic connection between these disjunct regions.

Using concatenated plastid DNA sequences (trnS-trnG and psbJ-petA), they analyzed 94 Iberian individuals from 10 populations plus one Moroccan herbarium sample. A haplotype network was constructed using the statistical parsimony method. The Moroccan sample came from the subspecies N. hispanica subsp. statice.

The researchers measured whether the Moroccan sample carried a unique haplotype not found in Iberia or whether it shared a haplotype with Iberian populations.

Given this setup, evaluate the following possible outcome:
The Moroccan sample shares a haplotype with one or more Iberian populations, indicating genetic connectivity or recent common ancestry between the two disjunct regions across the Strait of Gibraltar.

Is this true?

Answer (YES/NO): YES